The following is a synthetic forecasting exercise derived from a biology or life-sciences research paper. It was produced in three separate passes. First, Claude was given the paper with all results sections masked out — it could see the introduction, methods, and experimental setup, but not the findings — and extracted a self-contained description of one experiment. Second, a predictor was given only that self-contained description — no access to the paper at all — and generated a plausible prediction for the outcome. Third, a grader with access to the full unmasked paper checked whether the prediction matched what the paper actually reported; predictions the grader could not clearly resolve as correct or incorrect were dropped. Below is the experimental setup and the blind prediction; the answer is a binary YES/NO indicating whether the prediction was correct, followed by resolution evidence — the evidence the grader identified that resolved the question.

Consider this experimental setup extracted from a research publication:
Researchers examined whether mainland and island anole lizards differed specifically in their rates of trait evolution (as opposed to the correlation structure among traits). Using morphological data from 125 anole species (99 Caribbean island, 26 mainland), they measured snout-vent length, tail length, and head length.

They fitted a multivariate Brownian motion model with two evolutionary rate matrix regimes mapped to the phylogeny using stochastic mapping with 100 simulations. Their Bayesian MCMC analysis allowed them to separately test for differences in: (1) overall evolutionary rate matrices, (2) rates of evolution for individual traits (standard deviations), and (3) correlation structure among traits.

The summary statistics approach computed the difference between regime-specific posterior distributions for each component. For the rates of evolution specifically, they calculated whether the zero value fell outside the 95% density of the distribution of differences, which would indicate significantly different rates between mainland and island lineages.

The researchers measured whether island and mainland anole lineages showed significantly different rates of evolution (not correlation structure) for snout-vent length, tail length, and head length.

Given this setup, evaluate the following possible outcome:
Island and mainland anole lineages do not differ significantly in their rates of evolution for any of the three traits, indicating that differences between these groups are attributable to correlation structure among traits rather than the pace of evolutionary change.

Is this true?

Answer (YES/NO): NO